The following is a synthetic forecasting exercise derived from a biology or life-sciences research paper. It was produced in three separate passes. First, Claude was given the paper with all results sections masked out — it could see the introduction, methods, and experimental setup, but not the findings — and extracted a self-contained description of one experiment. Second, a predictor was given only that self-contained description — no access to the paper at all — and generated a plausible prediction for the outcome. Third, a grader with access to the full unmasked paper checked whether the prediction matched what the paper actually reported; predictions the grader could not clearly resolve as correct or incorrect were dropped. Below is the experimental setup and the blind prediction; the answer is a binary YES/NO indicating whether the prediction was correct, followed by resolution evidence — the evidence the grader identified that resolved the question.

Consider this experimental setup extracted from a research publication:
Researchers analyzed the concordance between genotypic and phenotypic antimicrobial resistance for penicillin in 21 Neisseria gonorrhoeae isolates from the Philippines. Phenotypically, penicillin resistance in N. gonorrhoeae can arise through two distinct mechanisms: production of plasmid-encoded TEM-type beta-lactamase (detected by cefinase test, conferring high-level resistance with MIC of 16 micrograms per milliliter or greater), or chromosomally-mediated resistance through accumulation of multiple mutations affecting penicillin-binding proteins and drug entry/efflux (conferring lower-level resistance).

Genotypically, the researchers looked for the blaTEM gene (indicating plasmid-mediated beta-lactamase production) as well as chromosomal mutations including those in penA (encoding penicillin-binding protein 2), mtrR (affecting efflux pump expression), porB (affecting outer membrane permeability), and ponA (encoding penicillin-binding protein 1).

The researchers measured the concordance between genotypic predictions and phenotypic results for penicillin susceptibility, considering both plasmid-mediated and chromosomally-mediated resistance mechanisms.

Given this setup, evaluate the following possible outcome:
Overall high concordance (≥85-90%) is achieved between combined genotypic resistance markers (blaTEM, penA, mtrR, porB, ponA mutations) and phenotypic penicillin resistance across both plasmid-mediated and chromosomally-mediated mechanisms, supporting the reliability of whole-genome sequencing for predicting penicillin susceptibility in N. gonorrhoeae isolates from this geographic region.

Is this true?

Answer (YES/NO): YES